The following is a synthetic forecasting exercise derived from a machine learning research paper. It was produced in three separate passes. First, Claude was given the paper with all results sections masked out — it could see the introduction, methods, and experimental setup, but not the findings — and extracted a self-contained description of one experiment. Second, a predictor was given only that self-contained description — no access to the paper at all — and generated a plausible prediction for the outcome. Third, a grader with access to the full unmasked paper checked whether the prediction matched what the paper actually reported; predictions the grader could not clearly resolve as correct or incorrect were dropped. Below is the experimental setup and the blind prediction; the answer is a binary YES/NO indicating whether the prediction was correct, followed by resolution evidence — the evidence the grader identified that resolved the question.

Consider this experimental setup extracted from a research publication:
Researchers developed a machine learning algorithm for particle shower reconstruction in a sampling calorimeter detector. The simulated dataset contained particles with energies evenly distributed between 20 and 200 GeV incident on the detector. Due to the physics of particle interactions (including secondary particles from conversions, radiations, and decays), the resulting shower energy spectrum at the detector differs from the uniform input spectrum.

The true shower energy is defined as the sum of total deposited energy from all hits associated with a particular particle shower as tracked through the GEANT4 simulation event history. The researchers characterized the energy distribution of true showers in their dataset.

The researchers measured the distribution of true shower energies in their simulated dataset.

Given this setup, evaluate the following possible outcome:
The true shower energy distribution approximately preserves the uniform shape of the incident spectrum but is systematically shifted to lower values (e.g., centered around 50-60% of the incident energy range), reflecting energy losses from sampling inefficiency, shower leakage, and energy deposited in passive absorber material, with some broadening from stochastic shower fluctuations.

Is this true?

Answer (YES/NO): NO